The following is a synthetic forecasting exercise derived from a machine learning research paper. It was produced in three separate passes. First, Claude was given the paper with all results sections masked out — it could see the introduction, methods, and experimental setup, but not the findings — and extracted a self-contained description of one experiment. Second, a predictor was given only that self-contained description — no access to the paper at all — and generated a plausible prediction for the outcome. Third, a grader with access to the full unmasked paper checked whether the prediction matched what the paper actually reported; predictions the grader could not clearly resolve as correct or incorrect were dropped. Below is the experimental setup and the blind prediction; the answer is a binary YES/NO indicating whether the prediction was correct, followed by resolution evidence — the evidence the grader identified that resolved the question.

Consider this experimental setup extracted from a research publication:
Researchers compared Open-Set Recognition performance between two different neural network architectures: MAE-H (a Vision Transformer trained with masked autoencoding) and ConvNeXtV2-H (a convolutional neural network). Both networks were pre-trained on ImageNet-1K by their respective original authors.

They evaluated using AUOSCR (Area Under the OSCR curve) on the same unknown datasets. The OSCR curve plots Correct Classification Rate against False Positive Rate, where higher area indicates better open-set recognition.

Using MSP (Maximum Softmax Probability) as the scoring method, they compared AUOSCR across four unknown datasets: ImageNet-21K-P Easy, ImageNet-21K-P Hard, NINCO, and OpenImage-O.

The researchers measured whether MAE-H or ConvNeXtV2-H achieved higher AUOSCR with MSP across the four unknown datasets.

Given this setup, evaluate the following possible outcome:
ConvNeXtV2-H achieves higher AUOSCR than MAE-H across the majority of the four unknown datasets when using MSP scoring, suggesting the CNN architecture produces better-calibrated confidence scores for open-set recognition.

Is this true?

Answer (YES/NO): NO